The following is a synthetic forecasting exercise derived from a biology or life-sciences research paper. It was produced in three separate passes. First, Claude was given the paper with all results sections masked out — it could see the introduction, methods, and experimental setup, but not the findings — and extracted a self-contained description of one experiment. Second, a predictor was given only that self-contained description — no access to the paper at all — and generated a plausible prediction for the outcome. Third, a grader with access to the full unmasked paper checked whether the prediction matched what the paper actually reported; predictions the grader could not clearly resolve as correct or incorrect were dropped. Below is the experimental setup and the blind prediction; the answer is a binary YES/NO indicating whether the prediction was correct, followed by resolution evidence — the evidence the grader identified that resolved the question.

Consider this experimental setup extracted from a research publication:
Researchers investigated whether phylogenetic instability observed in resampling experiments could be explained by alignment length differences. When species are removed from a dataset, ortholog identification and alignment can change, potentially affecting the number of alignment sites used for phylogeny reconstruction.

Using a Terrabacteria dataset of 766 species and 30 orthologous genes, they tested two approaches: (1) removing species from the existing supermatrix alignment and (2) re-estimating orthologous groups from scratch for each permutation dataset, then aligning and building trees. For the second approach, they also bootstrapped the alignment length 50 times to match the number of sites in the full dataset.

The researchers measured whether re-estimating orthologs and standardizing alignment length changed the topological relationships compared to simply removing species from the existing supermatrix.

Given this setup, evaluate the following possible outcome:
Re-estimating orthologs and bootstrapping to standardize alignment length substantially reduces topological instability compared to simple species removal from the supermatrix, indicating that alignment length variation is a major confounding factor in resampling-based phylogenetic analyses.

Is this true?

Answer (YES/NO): NO